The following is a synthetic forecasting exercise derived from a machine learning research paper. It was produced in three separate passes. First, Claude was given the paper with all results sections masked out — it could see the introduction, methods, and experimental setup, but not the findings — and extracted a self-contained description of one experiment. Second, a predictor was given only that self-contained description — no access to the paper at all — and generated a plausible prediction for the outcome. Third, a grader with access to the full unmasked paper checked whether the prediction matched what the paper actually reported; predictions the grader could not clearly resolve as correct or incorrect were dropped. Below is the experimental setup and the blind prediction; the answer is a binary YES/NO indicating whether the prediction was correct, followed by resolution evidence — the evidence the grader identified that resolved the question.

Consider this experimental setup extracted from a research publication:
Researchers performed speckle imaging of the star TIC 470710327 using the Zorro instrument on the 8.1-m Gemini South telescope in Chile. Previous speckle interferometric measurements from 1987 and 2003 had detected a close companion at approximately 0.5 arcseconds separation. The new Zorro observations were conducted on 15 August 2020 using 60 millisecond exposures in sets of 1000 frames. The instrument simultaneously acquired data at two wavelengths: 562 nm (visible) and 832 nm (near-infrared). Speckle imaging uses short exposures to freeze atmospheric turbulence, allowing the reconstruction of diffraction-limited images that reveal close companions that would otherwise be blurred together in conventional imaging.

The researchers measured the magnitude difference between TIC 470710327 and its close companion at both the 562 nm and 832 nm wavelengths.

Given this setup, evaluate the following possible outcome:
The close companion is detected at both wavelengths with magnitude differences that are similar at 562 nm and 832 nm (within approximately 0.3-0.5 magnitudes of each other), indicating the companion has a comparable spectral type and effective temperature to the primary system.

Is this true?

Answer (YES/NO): YES